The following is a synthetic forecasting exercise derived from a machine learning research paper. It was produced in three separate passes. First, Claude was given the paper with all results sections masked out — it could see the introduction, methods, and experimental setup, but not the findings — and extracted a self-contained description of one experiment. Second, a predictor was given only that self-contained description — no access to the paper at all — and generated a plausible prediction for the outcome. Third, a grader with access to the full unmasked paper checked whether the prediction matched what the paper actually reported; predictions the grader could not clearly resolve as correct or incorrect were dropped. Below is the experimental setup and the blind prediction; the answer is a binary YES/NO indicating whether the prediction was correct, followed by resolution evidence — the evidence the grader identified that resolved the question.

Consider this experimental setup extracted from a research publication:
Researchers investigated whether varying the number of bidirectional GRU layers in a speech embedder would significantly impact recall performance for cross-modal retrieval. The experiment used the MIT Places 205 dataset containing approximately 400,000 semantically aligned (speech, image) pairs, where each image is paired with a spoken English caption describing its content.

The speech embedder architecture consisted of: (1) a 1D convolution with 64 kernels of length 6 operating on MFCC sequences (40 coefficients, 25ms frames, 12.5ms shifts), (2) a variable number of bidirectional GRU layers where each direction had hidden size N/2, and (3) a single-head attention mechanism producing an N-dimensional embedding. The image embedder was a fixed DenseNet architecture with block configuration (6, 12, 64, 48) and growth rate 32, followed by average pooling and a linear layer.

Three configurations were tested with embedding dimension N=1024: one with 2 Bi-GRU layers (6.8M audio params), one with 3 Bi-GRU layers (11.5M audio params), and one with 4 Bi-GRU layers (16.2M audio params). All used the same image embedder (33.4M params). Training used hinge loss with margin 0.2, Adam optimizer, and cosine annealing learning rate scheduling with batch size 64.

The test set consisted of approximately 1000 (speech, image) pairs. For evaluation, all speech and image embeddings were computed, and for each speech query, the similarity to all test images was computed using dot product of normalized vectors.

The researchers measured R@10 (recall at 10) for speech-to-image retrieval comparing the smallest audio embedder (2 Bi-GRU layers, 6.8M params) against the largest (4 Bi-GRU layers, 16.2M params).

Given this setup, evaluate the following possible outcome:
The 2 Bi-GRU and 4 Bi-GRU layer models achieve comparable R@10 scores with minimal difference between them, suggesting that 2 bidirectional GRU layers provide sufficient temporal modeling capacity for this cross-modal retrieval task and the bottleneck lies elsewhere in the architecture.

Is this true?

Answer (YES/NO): NO